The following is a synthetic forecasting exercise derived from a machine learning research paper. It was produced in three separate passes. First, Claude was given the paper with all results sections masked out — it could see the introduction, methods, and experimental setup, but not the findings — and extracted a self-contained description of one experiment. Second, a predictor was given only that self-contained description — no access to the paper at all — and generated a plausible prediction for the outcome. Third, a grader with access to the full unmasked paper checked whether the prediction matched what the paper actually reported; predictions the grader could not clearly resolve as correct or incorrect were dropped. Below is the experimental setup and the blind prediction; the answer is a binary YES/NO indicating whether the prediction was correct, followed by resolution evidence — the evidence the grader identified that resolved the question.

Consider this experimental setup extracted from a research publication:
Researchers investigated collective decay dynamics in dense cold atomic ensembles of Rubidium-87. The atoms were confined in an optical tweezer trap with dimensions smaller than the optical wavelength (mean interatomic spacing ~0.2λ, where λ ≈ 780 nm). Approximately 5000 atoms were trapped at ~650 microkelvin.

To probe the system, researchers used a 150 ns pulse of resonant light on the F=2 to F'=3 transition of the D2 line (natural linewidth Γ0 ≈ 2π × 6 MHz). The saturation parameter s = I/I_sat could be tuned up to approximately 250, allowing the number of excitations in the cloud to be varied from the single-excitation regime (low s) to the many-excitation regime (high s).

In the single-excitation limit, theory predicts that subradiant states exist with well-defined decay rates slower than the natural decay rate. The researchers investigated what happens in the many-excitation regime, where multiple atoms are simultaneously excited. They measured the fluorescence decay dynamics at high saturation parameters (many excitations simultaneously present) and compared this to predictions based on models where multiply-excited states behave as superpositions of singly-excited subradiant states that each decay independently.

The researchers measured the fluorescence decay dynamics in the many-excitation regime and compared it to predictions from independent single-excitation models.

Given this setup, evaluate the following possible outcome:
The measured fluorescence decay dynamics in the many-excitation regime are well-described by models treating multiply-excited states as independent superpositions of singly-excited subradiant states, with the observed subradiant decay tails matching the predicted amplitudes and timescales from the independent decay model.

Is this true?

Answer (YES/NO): YES